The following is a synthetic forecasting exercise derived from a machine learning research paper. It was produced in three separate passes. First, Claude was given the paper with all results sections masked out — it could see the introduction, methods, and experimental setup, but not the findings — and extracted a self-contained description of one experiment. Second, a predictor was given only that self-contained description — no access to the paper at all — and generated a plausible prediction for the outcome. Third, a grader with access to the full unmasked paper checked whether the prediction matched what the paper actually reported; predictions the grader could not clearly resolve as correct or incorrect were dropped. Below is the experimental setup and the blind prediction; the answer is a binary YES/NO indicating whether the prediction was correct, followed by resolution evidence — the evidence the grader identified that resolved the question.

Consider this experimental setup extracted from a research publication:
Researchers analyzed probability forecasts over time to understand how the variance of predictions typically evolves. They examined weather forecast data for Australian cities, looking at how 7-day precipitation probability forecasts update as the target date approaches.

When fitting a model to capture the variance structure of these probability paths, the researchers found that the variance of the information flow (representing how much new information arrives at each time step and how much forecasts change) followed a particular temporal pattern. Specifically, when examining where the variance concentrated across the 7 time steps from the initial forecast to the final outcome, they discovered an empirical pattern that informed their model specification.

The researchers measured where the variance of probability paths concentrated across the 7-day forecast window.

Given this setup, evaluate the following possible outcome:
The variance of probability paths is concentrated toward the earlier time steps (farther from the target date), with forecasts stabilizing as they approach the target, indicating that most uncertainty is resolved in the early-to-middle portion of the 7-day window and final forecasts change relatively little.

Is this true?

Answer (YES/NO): NO